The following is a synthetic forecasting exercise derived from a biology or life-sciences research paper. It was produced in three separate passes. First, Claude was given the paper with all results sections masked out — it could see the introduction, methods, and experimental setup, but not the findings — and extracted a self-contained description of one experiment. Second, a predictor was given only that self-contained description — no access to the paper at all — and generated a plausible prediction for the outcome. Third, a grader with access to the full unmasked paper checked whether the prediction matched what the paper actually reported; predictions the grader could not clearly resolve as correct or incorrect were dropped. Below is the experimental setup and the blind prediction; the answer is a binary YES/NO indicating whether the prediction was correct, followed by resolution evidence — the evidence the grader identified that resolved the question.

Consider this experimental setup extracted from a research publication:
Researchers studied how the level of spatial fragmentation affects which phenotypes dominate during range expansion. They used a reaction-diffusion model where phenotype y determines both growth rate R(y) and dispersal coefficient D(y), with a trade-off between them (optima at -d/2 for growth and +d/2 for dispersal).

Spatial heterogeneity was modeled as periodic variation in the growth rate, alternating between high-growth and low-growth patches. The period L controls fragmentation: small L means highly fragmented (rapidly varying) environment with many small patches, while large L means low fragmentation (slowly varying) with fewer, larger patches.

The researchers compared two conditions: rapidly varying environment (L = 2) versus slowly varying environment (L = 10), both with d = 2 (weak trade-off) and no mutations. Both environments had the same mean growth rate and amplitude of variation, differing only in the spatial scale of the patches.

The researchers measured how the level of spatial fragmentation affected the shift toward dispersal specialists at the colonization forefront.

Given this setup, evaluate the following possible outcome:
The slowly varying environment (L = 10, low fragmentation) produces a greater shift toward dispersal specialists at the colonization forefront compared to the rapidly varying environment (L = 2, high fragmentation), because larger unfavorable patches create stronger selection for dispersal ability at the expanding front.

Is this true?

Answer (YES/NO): YES